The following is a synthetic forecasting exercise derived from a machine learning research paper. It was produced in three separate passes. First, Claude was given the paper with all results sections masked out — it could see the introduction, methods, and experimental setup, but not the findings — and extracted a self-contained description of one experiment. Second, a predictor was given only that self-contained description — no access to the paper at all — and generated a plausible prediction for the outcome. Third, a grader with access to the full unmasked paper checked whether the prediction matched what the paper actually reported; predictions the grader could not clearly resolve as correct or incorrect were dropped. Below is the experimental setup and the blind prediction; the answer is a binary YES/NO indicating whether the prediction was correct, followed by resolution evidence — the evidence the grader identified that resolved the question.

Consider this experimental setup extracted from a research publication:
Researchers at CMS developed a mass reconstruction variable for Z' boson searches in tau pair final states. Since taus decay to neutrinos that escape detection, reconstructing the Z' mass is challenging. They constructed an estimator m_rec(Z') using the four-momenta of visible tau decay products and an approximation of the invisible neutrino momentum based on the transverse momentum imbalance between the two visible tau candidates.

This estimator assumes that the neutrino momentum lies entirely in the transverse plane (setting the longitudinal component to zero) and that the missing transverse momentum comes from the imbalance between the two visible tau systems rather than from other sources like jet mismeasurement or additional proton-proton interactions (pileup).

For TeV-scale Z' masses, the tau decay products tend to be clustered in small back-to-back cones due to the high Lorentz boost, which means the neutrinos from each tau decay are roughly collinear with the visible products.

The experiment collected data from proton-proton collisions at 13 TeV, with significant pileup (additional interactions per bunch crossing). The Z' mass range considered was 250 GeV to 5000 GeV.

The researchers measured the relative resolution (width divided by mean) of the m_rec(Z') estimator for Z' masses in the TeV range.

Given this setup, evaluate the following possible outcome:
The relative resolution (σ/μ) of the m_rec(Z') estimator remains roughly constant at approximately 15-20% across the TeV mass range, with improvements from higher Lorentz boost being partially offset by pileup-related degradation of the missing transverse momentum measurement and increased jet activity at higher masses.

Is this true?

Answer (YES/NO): NO